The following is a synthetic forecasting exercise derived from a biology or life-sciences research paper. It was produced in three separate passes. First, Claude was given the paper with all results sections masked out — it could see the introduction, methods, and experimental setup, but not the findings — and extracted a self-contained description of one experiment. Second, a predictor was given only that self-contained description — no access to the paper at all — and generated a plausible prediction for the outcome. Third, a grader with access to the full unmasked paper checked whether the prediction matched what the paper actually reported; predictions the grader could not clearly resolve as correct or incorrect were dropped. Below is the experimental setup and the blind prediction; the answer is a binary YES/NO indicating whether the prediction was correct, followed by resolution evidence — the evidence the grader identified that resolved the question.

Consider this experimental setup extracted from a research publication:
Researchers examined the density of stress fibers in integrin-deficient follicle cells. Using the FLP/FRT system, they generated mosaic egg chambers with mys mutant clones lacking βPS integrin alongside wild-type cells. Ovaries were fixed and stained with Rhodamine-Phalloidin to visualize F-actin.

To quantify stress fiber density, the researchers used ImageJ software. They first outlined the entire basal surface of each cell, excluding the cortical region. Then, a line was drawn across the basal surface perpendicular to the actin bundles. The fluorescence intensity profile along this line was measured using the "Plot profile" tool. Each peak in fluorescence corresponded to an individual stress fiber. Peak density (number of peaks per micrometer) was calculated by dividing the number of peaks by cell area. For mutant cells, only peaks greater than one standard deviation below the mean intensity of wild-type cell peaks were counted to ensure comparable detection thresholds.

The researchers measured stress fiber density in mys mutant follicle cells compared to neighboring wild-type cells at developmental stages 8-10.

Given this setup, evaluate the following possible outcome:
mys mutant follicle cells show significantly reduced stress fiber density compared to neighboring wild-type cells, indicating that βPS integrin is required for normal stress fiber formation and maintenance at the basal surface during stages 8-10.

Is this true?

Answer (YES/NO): YES